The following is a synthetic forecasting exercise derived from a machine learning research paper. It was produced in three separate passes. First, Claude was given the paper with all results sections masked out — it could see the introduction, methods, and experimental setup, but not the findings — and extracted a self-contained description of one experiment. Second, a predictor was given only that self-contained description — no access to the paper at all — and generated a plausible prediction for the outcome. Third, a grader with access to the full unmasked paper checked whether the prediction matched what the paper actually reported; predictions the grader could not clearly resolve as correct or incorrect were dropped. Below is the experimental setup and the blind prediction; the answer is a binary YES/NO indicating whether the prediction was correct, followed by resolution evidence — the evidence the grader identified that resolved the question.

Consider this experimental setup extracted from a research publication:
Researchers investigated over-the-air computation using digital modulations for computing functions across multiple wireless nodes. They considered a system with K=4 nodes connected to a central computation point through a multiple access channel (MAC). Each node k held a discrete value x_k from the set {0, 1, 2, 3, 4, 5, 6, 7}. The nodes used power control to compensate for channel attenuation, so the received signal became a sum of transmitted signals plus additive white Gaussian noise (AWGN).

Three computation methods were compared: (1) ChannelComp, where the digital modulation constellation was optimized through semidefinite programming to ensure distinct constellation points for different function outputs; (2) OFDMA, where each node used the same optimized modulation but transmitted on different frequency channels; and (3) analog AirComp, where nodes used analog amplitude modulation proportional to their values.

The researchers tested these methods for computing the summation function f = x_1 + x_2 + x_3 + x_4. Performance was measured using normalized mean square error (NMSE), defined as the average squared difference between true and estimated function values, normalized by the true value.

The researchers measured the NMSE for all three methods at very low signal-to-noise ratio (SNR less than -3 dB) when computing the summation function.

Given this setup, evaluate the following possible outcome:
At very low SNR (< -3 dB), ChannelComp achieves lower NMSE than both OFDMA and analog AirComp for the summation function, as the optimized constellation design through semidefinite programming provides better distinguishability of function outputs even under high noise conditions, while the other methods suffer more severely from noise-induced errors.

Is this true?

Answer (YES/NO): NO